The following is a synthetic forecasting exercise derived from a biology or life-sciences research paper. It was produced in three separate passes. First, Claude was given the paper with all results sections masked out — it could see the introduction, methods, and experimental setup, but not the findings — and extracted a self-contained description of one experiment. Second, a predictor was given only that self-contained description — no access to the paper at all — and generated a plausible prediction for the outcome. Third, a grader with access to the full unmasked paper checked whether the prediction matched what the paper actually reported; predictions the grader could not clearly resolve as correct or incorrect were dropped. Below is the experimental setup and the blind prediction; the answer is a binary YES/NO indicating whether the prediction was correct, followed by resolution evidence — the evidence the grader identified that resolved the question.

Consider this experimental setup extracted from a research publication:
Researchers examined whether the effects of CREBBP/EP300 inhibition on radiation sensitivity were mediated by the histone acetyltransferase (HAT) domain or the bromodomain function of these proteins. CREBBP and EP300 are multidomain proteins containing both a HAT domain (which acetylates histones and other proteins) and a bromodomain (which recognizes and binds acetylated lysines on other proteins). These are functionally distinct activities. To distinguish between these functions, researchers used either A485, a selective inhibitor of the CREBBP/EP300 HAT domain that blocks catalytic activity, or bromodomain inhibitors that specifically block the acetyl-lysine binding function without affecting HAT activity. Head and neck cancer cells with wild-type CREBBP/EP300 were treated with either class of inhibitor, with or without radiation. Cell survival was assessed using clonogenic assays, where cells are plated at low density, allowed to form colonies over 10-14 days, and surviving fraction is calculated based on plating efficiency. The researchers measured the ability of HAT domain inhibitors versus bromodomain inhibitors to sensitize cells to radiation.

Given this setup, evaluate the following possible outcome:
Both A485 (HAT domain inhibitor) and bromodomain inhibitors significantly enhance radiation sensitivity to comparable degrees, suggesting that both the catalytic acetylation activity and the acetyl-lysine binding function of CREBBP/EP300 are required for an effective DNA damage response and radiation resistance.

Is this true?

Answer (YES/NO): NO